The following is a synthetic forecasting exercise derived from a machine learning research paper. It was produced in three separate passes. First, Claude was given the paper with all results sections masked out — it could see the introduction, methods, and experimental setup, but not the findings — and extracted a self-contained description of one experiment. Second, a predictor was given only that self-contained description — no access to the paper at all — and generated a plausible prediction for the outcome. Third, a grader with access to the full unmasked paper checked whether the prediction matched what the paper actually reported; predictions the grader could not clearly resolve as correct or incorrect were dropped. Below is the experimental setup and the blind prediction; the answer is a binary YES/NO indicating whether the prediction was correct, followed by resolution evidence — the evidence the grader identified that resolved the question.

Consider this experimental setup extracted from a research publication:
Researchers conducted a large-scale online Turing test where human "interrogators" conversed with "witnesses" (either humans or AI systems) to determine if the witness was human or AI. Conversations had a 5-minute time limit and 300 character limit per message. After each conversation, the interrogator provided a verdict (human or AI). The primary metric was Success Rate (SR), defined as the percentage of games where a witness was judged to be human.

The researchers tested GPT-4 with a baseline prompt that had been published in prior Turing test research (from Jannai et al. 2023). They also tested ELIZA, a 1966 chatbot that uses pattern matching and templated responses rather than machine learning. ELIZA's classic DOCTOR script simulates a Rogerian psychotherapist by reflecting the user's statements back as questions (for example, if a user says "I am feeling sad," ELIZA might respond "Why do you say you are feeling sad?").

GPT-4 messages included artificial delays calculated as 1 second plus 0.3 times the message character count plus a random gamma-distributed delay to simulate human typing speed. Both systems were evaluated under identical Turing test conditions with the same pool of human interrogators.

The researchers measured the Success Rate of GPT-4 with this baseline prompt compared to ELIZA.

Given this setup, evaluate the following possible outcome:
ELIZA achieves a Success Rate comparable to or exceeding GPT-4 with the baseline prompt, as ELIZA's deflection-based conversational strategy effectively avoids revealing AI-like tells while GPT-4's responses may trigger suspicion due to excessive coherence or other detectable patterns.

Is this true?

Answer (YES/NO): YES